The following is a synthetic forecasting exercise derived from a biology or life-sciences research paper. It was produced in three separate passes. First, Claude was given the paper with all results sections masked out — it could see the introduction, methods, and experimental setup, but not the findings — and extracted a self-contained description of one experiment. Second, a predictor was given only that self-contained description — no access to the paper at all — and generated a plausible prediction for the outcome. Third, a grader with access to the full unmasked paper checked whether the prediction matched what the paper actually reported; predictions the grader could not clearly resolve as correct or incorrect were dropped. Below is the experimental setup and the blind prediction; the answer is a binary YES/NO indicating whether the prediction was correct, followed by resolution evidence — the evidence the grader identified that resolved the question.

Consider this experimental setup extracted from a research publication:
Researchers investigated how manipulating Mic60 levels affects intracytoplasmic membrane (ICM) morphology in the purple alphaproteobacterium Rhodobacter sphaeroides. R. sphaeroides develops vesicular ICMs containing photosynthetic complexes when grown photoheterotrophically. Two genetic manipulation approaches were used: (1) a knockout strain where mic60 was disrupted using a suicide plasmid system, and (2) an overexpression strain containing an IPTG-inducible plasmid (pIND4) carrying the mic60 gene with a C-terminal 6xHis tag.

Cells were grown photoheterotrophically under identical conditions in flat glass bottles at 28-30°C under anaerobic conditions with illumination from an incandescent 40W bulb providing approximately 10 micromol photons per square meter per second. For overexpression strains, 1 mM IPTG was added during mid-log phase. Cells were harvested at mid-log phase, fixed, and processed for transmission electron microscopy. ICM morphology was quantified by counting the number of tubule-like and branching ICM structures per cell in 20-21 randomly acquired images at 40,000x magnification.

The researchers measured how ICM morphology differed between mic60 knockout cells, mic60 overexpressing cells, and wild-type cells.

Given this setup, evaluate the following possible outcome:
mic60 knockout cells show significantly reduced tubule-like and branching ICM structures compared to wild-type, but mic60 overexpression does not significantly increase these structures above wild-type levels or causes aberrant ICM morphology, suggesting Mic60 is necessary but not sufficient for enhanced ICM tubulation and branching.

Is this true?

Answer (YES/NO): NO